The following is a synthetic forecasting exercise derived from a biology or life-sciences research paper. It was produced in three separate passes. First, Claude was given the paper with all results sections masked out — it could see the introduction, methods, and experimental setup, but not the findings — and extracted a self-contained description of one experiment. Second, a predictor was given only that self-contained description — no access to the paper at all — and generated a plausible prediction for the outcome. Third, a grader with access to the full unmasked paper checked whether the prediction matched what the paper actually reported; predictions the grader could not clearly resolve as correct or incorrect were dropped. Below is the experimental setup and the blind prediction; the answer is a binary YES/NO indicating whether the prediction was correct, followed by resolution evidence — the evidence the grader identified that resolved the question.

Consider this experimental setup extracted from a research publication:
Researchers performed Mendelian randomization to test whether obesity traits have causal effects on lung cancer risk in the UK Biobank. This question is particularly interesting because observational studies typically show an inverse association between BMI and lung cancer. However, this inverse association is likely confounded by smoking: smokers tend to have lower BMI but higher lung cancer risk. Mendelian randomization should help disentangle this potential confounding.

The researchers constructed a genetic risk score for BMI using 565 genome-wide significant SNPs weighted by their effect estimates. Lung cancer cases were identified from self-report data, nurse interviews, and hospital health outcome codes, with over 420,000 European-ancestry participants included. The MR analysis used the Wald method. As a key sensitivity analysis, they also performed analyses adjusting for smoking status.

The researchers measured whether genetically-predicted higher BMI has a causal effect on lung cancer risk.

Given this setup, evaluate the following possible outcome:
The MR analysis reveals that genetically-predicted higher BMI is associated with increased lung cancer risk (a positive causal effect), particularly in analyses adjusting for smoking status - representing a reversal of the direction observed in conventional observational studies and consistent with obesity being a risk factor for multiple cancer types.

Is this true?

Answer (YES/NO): NO